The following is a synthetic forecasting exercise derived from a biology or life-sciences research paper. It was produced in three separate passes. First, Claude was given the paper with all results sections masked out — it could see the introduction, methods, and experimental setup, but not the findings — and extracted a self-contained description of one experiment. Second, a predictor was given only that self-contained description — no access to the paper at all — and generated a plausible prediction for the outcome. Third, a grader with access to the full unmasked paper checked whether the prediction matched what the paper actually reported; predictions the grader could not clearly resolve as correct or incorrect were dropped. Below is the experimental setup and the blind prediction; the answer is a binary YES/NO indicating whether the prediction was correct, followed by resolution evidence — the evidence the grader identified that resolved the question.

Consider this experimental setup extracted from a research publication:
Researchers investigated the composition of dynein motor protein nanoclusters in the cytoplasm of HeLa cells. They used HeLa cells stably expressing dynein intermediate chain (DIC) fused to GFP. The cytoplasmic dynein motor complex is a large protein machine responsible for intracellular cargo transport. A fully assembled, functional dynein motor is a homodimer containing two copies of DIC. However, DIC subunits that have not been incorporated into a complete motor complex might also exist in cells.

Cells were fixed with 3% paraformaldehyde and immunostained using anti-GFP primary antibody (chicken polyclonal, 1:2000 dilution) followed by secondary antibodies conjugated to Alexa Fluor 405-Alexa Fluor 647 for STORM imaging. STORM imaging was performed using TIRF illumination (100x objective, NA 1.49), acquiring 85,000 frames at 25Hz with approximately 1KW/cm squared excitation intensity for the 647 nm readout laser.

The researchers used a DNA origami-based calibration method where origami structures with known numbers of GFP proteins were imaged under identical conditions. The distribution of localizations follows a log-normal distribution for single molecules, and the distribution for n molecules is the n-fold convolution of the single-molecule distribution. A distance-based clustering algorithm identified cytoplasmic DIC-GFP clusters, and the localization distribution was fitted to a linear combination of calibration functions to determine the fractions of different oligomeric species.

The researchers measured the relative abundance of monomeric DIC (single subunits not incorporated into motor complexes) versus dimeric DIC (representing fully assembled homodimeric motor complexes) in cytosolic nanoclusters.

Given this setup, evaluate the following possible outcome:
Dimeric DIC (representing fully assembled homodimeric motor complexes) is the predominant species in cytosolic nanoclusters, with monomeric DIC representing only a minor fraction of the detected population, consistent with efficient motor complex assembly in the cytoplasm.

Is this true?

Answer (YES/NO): NO